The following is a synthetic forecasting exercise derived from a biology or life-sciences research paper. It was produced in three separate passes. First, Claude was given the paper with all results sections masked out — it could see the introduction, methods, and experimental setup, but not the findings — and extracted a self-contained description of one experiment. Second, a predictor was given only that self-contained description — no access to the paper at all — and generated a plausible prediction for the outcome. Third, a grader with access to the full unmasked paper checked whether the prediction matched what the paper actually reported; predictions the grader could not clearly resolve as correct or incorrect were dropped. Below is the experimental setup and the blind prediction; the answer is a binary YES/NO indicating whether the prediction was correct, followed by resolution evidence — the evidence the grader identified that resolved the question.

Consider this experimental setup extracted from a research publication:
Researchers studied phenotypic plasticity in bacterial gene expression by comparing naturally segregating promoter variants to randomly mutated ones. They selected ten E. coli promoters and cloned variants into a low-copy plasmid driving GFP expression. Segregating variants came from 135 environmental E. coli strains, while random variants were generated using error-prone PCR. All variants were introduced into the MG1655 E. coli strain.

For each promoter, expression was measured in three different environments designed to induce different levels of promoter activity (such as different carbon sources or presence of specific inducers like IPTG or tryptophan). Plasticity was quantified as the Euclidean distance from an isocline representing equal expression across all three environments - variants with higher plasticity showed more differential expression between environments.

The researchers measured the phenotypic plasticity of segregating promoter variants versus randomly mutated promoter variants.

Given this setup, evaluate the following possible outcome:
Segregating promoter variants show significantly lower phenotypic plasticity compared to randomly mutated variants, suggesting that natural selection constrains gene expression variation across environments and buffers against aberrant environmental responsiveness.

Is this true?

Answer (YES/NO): NO